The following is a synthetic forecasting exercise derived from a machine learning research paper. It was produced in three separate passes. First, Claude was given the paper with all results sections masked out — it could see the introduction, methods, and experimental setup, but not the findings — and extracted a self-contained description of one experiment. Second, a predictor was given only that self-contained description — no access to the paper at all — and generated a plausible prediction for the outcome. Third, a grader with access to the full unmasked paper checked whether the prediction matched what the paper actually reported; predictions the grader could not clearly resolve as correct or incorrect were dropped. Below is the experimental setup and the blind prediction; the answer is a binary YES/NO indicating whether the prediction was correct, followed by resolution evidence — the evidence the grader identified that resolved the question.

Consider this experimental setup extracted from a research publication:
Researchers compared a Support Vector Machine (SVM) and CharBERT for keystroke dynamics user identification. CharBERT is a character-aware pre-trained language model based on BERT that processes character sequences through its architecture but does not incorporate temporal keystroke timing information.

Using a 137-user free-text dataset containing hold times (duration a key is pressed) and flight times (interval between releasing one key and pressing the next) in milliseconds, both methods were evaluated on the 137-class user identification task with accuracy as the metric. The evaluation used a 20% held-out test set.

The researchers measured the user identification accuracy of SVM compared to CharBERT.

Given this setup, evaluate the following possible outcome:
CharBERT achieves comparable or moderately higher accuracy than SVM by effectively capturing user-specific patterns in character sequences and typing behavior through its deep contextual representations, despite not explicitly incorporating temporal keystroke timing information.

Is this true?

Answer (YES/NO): NO